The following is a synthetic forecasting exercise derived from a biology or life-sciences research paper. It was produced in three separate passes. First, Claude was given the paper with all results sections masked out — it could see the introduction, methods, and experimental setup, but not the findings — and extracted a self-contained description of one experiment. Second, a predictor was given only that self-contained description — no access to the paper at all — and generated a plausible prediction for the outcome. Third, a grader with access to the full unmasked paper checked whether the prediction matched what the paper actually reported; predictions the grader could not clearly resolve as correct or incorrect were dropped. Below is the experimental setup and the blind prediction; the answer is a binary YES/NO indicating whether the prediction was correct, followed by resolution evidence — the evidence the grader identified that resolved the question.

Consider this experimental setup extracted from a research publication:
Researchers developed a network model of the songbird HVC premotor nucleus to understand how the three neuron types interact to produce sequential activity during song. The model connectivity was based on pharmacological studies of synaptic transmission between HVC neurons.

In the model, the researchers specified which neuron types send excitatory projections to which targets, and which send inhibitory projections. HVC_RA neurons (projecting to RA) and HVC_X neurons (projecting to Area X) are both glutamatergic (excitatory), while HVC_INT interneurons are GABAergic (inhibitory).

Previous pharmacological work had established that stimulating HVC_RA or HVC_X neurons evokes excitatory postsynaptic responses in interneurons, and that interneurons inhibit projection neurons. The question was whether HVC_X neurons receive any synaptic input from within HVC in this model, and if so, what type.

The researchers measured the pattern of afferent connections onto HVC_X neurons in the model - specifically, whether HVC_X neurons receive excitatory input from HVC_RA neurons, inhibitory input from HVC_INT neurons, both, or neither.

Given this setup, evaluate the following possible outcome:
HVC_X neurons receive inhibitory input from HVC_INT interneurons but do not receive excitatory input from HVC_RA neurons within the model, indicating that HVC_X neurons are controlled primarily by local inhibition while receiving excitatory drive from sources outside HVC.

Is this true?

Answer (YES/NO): NO